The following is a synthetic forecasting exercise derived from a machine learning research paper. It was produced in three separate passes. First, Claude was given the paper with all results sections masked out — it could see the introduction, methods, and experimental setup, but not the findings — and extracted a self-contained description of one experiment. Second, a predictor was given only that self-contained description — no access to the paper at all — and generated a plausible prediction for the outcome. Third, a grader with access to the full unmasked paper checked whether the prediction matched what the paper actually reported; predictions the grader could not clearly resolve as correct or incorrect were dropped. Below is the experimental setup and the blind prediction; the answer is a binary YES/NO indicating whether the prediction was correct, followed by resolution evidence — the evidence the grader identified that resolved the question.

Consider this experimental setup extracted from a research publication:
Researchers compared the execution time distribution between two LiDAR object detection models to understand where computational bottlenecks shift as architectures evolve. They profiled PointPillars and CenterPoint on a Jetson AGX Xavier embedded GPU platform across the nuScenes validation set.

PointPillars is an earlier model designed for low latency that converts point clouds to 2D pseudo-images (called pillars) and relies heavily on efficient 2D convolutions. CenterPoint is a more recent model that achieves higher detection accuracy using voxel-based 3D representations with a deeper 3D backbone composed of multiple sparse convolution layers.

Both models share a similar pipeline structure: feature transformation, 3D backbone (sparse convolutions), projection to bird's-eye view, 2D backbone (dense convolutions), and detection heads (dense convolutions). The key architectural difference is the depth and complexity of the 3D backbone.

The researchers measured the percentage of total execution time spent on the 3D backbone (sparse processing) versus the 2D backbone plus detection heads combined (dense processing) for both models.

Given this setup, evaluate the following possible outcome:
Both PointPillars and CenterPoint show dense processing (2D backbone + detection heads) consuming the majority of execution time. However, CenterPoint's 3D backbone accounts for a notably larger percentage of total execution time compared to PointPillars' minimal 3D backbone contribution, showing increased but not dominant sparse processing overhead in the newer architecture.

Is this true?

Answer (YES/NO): YES